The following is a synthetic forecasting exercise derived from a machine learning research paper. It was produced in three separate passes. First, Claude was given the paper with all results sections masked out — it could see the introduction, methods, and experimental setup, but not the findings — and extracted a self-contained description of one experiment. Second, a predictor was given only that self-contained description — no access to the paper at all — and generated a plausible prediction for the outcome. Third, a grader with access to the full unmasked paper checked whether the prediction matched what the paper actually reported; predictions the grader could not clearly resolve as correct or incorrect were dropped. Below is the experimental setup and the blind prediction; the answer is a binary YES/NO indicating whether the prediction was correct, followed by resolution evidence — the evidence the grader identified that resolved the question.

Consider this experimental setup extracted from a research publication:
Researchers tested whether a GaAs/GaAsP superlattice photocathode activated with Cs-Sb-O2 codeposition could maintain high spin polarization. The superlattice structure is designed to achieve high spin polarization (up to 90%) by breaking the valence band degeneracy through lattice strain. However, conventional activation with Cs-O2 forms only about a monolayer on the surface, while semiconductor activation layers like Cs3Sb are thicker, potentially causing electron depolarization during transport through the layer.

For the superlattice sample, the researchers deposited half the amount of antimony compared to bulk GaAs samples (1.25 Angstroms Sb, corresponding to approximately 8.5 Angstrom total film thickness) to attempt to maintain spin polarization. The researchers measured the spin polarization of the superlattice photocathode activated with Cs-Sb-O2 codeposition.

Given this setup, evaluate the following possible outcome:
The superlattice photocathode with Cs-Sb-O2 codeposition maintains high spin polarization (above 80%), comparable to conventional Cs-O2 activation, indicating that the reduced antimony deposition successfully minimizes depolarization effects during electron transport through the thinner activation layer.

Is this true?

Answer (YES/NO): YES